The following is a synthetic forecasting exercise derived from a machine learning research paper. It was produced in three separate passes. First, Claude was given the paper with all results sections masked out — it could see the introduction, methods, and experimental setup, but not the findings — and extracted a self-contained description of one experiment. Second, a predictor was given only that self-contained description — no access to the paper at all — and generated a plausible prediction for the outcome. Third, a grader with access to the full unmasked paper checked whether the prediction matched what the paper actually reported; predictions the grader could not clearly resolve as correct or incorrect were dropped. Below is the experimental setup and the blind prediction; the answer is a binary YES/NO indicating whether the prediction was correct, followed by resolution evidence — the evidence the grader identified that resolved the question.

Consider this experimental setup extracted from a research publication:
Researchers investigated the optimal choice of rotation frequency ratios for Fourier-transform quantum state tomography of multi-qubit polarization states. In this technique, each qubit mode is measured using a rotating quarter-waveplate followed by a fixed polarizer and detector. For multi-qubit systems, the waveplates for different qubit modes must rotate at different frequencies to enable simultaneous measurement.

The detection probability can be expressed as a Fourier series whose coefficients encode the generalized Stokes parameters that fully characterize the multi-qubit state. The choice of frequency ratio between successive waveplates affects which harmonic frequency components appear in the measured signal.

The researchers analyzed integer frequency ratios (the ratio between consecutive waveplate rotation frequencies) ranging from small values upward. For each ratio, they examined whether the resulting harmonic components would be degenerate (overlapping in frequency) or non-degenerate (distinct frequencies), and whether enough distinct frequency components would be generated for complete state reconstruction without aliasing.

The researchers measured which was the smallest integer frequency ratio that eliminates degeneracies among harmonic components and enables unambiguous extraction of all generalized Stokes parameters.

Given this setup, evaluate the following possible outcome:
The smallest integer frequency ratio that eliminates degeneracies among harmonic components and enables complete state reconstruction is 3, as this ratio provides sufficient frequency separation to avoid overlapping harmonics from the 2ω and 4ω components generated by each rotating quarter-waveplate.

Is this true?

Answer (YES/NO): NO